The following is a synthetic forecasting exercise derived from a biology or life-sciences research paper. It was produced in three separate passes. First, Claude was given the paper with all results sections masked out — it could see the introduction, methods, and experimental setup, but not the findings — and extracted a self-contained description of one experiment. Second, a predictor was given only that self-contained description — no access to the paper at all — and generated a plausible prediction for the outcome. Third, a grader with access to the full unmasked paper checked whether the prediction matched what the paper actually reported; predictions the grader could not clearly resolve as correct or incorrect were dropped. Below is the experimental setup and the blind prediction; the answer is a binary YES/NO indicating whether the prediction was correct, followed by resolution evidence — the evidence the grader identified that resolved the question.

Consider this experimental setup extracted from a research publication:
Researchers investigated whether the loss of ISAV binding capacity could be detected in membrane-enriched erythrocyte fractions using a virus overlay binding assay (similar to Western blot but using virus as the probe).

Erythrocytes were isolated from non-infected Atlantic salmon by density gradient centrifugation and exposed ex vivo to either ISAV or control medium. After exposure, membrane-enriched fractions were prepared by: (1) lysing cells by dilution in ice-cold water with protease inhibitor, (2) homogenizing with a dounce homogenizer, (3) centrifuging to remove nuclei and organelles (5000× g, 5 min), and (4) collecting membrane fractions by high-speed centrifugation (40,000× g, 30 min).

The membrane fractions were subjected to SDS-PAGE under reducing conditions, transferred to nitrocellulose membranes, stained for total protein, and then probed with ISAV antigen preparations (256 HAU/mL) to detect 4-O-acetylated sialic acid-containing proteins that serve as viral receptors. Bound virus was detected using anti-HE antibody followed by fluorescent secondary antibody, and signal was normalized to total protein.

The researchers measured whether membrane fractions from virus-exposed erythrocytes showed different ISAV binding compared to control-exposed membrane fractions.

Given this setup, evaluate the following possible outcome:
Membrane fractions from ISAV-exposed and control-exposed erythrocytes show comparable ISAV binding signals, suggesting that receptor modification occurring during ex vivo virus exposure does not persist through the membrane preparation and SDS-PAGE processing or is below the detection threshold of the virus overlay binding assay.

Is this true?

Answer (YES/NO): NO